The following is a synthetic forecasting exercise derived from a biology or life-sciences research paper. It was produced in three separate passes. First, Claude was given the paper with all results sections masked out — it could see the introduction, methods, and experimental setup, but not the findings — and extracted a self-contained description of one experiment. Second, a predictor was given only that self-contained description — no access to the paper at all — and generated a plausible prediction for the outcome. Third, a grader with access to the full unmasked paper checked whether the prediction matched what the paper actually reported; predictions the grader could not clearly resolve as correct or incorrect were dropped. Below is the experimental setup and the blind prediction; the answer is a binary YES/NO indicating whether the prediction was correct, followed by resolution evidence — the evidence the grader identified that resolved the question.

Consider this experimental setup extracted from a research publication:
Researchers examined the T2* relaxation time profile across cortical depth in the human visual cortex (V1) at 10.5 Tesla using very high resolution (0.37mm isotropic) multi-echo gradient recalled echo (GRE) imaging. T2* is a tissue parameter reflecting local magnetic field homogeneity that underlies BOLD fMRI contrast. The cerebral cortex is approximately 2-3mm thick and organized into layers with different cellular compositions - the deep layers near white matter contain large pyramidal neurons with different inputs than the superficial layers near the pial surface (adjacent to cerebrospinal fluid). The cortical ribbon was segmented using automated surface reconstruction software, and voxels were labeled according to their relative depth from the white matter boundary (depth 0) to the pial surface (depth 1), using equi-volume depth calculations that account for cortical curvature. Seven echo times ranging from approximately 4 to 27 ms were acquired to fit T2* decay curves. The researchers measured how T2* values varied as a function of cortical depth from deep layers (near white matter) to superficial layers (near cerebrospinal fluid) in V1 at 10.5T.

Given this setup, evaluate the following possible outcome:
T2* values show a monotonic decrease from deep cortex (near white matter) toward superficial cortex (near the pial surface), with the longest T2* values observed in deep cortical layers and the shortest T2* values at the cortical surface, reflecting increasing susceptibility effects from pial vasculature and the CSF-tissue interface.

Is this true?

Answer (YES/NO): NO